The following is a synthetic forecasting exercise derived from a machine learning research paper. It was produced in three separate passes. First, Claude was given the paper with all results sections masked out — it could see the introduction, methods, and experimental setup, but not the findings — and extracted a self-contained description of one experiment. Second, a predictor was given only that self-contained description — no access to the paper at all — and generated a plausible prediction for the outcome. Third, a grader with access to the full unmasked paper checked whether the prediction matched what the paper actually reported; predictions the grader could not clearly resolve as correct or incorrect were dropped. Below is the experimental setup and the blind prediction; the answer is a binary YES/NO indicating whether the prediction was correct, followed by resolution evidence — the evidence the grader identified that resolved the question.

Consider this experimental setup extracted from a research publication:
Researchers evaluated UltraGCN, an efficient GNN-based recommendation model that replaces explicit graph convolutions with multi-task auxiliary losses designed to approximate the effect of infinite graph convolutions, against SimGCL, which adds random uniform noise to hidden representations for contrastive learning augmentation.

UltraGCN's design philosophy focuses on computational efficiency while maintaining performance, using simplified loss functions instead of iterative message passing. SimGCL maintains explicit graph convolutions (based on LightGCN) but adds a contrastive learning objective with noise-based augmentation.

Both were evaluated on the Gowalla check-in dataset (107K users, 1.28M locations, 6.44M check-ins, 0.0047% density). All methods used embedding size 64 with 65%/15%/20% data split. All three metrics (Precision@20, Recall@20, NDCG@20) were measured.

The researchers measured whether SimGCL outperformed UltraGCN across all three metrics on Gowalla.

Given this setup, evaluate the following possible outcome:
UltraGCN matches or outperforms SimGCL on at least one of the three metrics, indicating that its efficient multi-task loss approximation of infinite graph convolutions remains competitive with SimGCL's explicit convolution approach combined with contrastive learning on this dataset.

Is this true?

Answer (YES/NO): NO